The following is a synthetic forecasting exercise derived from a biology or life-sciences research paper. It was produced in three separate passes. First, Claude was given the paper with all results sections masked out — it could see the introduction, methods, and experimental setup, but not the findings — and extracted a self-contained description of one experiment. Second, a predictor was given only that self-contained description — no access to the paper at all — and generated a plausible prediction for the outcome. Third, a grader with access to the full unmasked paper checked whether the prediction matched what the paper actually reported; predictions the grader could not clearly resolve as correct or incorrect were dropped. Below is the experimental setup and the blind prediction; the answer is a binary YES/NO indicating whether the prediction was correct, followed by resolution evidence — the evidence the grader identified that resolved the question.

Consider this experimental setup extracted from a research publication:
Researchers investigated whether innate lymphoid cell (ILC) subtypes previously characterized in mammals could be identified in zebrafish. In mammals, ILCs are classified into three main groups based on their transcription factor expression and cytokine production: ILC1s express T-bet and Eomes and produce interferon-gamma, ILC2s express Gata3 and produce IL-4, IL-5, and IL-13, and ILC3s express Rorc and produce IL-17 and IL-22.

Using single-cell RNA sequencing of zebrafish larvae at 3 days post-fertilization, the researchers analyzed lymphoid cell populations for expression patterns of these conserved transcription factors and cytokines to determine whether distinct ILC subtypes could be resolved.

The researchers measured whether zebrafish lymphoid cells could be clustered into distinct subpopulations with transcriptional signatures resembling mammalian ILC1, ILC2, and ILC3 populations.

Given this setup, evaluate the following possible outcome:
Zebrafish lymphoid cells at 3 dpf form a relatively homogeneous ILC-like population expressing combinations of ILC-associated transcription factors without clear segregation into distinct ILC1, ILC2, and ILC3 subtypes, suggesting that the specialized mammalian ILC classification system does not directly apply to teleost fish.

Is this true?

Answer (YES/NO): NO